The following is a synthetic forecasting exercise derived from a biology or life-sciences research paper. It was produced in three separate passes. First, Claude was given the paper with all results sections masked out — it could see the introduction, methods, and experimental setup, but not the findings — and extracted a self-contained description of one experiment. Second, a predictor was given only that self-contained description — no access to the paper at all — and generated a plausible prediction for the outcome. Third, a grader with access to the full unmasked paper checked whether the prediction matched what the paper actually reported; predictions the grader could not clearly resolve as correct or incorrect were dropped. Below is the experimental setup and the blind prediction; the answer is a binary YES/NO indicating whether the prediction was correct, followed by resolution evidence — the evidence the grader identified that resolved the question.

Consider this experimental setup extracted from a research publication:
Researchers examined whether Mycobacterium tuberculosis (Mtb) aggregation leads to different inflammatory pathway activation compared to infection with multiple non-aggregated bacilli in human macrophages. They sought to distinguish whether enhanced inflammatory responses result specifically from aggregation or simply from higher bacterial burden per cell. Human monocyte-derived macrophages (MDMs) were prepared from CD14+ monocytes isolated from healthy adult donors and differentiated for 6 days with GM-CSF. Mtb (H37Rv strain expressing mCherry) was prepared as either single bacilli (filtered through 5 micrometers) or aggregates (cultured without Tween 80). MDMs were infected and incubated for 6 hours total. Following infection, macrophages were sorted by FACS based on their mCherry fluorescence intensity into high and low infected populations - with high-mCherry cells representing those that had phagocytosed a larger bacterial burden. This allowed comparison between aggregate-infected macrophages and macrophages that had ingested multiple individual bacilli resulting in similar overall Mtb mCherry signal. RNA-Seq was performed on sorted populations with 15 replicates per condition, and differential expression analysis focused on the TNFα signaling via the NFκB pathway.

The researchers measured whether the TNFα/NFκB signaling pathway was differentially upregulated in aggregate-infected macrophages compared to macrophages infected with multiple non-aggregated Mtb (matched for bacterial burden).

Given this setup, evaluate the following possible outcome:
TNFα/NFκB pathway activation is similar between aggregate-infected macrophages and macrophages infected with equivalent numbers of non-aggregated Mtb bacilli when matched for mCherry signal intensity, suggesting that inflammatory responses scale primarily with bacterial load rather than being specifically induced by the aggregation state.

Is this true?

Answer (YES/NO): NO